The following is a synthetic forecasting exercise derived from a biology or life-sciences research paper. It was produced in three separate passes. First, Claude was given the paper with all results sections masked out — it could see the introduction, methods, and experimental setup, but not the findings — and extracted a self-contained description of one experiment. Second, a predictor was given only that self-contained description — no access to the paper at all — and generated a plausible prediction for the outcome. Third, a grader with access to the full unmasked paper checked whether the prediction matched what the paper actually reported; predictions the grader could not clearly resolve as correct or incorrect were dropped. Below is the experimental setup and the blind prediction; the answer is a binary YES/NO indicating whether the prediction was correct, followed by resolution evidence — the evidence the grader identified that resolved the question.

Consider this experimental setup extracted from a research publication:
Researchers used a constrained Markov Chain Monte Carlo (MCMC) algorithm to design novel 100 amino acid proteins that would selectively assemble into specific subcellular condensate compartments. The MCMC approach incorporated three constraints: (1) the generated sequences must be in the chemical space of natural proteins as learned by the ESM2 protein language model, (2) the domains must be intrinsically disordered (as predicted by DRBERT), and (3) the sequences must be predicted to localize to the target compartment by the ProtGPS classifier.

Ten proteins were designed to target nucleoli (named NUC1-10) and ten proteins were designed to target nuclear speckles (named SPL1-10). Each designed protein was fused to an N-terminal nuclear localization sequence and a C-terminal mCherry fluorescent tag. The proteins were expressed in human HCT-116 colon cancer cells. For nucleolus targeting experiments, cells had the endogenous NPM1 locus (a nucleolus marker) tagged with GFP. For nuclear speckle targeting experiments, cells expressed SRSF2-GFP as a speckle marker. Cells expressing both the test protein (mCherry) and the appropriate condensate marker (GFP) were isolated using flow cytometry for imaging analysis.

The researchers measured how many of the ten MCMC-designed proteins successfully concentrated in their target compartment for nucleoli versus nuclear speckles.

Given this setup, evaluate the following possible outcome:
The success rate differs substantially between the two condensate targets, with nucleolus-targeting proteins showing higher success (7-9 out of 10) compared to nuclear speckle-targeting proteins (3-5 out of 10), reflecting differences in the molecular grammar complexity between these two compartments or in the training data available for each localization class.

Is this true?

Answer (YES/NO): NO